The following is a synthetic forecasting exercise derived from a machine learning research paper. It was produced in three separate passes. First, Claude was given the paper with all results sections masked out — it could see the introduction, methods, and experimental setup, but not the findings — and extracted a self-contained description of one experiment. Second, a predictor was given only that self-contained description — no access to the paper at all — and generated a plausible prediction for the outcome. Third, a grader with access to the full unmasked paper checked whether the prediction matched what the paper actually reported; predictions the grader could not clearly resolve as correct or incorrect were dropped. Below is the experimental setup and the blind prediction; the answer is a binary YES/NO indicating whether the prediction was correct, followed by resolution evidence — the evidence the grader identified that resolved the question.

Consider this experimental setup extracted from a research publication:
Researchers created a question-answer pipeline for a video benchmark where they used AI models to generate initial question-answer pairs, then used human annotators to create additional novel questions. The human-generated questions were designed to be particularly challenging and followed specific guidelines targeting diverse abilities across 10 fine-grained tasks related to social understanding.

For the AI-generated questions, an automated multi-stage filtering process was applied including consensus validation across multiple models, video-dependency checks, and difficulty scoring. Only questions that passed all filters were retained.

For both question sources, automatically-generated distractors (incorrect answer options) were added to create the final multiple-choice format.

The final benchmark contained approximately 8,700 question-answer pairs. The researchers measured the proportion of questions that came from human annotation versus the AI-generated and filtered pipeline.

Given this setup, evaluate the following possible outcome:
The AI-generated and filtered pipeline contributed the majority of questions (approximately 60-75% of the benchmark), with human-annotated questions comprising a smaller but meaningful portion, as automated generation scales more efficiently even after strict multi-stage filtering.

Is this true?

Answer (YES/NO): NO